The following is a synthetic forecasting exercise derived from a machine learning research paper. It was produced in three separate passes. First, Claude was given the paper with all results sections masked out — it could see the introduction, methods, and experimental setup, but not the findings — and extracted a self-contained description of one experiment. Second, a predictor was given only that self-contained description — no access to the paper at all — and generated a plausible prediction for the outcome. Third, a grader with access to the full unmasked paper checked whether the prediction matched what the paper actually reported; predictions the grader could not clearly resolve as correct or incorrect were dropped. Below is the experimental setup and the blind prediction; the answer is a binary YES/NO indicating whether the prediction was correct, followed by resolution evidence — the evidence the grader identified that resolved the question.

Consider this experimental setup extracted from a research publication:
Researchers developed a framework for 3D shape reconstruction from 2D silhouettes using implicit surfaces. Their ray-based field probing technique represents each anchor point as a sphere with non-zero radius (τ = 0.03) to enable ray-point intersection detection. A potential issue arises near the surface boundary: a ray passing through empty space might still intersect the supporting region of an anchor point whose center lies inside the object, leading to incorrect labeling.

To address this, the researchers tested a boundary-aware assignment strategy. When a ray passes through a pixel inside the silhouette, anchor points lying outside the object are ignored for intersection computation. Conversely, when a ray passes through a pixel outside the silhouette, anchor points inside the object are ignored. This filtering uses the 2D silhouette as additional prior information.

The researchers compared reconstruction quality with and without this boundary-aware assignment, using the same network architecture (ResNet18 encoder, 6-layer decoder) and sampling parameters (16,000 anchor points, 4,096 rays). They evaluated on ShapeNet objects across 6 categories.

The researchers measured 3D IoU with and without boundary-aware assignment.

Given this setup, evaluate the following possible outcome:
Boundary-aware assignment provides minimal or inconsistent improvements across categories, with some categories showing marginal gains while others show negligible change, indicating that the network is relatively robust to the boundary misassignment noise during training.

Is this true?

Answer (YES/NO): NO